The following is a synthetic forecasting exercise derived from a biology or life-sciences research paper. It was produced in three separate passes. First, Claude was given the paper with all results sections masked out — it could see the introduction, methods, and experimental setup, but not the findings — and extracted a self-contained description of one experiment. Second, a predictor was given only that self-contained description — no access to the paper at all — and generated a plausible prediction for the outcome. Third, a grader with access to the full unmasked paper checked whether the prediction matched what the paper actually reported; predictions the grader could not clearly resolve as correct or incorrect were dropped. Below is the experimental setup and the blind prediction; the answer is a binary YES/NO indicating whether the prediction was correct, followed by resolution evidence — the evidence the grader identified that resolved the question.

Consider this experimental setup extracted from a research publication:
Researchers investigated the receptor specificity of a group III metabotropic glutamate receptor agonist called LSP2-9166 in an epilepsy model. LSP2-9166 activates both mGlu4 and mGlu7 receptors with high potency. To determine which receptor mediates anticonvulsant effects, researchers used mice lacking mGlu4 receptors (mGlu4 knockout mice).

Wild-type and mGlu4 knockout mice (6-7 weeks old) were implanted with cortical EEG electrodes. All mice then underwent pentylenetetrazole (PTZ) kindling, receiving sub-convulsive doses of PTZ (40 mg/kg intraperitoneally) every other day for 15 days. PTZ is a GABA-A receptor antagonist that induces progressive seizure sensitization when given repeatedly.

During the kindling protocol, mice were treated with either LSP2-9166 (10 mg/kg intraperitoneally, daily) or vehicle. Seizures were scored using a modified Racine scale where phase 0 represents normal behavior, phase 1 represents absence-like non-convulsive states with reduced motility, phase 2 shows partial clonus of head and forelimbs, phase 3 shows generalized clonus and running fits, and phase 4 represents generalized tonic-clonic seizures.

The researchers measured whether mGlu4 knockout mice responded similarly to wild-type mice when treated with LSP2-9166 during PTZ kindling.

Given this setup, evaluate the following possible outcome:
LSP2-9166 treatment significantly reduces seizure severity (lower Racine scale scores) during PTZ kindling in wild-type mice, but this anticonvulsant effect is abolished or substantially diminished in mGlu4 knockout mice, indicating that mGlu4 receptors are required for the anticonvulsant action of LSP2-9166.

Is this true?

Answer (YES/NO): NO